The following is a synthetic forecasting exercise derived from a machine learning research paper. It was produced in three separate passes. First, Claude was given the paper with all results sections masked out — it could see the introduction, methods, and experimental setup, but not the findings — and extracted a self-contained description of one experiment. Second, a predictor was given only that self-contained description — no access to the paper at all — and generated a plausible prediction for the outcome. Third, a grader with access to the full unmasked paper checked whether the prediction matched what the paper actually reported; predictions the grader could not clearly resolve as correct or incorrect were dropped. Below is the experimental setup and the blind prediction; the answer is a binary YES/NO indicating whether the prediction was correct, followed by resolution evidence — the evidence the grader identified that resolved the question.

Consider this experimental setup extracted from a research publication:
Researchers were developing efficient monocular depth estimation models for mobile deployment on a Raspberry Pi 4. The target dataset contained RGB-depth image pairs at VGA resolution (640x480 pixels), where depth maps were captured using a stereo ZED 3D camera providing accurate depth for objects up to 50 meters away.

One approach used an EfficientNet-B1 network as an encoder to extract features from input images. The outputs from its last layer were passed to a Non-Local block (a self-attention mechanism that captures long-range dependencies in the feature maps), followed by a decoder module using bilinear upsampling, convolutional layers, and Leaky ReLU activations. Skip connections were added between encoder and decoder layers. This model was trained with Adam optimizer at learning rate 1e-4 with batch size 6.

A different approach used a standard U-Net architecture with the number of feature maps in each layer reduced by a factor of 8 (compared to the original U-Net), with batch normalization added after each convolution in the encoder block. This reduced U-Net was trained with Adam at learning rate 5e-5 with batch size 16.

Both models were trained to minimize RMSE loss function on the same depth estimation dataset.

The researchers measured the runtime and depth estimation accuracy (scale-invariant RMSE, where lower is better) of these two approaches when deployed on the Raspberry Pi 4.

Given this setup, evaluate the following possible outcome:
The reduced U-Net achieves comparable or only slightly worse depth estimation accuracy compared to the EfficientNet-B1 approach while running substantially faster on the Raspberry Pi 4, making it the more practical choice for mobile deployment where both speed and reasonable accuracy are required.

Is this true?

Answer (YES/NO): NO